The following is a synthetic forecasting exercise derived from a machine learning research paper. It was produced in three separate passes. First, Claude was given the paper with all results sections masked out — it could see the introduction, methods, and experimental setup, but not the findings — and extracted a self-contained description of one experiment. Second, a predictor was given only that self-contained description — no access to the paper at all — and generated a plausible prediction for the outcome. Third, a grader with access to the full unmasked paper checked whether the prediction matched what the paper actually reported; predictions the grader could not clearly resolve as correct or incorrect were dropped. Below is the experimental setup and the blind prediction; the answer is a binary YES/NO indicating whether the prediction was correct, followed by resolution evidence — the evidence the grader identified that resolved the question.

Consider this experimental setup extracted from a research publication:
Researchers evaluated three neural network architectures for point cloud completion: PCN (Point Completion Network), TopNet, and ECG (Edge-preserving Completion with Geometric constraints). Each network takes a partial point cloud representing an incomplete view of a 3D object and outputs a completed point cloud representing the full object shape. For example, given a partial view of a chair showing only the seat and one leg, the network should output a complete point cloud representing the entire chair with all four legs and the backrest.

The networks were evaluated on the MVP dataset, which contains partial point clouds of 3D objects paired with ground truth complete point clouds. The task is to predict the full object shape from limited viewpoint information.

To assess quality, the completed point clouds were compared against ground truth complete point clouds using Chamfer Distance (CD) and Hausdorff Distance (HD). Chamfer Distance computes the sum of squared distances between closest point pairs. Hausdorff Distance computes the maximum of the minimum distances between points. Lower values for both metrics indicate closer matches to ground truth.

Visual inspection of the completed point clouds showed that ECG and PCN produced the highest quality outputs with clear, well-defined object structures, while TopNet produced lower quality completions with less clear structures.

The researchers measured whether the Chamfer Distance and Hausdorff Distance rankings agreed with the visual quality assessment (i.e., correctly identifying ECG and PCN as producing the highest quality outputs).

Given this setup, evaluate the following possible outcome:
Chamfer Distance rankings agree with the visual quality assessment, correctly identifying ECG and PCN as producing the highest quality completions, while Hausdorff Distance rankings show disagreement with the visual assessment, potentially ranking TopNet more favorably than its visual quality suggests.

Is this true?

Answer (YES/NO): NO